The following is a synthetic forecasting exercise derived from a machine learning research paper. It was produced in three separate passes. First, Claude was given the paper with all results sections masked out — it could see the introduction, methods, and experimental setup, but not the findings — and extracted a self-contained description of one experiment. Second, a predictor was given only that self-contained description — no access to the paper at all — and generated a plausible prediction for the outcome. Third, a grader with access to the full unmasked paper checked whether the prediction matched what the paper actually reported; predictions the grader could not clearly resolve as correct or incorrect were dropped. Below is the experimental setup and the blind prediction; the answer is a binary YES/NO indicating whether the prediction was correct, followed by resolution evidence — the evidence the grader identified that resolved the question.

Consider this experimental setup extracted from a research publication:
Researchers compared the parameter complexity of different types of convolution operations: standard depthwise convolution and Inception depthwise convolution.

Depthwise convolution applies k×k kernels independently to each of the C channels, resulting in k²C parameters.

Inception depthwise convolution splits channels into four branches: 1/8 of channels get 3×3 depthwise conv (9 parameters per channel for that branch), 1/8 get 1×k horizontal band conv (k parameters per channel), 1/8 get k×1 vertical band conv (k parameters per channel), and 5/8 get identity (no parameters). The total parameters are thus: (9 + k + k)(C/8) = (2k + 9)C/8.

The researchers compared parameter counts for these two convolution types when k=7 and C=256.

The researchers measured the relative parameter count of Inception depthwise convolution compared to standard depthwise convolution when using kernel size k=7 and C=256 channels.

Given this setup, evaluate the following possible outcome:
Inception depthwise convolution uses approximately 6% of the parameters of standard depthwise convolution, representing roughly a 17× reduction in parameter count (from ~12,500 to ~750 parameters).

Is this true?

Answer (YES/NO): YES